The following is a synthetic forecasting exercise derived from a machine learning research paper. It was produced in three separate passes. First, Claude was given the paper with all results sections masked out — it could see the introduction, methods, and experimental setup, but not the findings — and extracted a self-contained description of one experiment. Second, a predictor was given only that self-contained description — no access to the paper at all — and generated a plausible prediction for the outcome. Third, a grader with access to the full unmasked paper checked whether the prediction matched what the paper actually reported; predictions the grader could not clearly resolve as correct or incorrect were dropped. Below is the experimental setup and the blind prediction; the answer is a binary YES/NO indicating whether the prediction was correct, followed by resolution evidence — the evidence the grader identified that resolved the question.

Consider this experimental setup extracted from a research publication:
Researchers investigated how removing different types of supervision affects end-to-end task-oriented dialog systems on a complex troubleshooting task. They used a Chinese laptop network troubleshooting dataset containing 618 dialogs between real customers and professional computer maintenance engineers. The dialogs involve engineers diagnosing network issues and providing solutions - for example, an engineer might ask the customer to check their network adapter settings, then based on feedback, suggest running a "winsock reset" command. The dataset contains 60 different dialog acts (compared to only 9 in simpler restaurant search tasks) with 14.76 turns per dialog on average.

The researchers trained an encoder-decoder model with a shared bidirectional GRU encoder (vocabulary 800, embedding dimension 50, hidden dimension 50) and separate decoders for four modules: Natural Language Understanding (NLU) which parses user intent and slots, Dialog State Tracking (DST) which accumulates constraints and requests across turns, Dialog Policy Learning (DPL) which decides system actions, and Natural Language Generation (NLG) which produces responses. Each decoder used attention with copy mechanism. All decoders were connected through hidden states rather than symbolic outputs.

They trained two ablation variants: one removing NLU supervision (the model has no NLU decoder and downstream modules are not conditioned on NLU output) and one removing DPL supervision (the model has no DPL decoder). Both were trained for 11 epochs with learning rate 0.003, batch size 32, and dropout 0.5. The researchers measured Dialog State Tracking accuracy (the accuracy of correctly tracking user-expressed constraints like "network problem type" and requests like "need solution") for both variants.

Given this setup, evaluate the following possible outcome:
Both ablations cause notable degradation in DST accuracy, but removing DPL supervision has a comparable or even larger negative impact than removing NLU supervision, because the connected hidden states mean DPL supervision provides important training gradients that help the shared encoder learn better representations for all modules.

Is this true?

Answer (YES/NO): YES